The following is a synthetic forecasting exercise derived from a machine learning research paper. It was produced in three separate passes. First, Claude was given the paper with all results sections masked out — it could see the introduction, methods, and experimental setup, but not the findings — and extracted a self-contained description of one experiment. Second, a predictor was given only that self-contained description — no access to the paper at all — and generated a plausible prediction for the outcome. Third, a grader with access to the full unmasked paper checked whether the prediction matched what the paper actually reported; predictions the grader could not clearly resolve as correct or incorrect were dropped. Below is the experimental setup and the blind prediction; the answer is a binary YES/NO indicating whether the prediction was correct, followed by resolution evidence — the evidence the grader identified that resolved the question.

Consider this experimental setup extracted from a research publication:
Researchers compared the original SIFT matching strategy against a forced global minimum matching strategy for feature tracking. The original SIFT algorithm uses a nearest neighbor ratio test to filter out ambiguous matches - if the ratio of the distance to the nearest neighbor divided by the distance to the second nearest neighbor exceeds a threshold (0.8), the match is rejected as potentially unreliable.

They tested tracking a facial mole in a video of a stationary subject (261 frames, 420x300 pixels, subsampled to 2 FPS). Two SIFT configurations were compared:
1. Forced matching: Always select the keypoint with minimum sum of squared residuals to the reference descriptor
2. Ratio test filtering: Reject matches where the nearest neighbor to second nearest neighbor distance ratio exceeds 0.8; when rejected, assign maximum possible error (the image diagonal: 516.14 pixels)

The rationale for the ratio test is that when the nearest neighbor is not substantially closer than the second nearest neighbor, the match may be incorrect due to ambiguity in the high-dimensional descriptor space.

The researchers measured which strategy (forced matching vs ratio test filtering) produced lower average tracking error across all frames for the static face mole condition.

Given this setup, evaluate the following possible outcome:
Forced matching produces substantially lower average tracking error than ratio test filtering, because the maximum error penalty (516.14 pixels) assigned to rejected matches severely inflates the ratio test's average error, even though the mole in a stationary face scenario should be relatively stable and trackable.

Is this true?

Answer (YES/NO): YES